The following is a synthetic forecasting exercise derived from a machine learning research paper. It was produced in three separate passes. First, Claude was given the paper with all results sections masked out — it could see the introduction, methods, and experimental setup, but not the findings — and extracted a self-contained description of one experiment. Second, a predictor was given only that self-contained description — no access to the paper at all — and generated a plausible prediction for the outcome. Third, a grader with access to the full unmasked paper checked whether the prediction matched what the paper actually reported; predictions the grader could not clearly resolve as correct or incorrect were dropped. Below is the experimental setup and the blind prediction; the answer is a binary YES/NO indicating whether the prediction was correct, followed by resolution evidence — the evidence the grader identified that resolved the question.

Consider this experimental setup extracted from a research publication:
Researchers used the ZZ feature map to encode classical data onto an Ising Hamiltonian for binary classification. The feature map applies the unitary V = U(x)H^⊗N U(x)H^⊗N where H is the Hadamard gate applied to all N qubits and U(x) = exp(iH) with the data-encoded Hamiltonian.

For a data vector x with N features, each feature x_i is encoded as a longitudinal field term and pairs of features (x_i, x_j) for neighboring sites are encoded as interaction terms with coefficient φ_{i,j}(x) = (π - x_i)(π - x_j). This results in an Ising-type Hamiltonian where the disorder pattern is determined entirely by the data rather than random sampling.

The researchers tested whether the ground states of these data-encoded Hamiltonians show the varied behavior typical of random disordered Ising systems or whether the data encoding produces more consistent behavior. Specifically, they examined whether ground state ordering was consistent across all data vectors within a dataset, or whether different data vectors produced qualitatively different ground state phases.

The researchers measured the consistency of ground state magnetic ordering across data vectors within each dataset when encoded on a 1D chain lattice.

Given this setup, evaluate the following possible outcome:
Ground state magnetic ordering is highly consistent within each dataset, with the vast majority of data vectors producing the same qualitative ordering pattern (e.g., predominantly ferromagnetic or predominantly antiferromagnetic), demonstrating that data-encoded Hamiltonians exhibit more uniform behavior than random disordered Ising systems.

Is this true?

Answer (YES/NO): YES